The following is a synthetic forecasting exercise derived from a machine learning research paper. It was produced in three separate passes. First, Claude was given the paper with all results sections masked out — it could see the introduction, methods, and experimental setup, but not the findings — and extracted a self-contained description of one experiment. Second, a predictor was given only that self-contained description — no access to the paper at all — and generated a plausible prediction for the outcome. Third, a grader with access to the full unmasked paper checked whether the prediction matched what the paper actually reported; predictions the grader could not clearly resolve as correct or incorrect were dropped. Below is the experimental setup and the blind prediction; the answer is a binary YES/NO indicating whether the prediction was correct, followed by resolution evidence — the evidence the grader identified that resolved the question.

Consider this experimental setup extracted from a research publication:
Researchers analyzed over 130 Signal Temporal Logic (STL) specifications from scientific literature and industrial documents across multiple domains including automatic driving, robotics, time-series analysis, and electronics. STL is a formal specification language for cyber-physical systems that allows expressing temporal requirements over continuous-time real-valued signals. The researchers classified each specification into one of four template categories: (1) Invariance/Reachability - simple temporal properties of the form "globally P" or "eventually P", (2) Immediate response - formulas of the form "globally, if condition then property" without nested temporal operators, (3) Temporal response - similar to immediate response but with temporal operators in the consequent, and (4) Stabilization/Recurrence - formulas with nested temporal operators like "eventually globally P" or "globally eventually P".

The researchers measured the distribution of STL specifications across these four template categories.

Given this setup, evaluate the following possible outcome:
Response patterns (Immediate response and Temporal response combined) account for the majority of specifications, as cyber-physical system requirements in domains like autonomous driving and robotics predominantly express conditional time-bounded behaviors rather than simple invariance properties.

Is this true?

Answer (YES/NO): NO